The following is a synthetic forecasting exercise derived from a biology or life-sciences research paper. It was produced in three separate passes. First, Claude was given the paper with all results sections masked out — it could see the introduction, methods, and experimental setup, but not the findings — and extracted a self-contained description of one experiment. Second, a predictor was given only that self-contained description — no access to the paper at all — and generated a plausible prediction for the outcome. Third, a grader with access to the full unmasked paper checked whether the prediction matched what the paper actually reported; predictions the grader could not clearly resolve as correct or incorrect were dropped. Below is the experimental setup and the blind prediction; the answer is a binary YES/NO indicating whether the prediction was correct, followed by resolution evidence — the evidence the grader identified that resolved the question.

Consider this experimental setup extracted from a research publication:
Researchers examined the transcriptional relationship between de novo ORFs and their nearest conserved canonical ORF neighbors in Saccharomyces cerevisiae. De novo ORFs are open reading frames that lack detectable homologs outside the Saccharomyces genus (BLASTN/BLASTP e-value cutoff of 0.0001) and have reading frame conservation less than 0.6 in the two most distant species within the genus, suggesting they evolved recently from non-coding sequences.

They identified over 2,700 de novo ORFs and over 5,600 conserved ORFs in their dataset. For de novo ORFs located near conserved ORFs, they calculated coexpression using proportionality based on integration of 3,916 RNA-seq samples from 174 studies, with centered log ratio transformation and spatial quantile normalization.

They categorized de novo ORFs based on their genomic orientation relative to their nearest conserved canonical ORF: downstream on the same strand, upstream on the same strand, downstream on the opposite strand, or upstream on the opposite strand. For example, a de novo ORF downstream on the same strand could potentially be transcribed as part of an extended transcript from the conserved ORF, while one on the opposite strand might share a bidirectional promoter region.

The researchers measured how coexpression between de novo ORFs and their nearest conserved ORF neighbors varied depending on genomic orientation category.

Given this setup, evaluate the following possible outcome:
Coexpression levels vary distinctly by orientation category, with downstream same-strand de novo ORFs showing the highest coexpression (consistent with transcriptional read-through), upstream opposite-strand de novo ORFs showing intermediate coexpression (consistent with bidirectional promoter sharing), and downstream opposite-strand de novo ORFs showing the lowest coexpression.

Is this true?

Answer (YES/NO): NO